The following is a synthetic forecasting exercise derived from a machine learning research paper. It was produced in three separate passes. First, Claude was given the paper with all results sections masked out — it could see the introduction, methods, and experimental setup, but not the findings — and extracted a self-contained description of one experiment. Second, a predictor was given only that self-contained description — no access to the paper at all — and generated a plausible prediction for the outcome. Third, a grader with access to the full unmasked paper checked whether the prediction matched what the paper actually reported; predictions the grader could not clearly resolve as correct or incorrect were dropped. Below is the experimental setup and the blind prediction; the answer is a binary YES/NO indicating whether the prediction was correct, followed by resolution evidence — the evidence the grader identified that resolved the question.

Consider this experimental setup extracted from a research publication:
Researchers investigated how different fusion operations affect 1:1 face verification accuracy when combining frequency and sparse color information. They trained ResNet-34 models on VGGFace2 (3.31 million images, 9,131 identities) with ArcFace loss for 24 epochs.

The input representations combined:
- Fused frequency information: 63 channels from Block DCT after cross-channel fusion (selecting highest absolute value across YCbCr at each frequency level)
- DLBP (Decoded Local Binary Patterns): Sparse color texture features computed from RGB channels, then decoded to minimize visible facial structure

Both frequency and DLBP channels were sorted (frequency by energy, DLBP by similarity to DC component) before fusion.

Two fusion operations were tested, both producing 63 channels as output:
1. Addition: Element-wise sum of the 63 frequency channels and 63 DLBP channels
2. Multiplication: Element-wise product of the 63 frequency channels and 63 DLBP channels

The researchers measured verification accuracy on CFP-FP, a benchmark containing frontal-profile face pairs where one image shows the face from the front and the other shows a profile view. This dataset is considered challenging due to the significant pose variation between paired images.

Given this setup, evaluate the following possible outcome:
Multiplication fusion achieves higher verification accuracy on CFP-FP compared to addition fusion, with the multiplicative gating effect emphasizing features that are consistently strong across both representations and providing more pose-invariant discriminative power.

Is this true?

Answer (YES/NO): NO